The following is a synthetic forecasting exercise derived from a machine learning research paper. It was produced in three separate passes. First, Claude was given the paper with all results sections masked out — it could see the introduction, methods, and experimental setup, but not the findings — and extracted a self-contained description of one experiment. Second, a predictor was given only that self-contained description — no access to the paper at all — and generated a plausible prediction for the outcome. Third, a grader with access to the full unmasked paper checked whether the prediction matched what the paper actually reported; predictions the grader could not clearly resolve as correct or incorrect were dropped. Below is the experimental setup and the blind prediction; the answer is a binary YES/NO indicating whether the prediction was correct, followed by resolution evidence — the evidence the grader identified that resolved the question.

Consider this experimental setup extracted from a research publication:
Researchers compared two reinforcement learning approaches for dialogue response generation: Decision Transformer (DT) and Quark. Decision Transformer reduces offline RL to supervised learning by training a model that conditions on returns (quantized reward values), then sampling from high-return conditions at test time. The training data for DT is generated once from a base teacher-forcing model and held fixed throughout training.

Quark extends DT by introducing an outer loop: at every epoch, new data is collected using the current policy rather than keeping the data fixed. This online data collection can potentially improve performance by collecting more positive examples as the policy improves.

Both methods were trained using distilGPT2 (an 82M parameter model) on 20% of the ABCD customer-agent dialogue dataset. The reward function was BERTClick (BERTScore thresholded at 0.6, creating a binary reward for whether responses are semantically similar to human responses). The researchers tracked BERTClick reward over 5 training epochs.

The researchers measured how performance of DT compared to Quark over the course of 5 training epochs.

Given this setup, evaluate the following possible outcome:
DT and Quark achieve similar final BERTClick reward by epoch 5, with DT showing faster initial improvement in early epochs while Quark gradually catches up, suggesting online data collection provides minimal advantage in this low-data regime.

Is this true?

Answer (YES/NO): NO